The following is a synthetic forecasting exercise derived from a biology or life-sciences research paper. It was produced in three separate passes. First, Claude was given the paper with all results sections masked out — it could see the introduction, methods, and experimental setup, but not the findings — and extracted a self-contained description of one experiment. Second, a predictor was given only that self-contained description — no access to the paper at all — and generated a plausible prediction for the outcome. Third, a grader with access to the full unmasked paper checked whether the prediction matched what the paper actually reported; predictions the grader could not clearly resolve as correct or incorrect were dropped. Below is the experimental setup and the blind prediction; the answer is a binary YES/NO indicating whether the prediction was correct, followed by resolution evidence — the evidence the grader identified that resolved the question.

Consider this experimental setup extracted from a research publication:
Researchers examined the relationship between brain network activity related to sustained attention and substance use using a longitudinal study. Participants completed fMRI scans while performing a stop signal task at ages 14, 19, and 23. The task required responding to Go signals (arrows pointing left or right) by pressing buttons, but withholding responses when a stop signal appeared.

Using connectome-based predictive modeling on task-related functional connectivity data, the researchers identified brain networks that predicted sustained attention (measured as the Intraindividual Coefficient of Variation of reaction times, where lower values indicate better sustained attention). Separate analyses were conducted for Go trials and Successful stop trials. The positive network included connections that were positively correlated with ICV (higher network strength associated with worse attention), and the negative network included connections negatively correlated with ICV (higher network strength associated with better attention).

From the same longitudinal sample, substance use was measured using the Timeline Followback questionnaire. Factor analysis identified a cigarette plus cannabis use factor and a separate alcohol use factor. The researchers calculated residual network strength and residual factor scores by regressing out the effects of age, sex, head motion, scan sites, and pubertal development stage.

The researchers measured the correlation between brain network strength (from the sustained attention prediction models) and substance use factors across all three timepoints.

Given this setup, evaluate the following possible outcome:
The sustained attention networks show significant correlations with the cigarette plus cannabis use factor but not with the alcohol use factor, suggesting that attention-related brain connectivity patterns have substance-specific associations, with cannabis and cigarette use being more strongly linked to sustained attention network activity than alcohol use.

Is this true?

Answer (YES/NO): YES